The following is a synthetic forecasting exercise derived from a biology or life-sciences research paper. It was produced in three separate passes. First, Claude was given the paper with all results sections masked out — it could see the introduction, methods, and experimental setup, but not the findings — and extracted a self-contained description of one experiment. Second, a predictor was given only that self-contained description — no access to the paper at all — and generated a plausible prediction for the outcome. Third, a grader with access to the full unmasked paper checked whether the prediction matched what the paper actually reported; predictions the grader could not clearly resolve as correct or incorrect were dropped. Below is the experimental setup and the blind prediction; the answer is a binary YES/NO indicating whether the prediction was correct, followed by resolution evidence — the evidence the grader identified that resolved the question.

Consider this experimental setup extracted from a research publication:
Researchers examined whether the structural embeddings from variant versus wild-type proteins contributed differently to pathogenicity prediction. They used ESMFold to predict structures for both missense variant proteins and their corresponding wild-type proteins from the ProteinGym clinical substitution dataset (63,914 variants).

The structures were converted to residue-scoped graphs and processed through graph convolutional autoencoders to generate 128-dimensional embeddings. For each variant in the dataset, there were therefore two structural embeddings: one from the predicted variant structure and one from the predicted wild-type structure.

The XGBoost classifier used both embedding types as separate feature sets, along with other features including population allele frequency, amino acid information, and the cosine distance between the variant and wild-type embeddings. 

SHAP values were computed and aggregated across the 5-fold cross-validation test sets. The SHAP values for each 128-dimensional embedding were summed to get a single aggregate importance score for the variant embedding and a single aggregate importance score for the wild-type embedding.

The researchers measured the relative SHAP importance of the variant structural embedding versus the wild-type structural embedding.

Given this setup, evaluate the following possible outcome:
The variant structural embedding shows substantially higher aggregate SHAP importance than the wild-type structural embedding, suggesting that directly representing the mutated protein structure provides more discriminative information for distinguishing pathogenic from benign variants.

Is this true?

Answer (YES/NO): NO